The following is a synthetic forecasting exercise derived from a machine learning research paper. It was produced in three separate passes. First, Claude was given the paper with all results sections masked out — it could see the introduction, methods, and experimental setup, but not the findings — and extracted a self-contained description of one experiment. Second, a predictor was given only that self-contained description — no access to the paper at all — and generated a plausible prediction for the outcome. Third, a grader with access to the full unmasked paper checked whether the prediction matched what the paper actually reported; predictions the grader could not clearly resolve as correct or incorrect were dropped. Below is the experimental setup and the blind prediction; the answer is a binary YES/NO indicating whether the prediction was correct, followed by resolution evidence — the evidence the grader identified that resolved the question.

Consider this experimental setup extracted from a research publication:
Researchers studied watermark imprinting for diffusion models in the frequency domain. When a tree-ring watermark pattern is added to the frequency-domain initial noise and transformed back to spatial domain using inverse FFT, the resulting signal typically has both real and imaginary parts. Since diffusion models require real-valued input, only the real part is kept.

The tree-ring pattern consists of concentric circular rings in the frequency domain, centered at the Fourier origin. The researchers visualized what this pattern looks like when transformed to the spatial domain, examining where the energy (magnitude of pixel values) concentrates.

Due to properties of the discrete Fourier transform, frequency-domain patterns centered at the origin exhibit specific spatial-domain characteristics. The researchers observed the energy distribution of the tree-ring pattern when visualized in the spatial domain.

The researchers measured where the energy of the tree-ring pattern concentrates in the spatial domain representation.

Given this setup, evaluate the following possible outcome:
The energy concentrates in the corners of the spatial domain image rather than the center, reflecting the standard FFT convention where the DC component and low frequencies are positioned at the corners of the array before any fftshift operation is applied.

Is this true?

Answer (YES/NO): YES